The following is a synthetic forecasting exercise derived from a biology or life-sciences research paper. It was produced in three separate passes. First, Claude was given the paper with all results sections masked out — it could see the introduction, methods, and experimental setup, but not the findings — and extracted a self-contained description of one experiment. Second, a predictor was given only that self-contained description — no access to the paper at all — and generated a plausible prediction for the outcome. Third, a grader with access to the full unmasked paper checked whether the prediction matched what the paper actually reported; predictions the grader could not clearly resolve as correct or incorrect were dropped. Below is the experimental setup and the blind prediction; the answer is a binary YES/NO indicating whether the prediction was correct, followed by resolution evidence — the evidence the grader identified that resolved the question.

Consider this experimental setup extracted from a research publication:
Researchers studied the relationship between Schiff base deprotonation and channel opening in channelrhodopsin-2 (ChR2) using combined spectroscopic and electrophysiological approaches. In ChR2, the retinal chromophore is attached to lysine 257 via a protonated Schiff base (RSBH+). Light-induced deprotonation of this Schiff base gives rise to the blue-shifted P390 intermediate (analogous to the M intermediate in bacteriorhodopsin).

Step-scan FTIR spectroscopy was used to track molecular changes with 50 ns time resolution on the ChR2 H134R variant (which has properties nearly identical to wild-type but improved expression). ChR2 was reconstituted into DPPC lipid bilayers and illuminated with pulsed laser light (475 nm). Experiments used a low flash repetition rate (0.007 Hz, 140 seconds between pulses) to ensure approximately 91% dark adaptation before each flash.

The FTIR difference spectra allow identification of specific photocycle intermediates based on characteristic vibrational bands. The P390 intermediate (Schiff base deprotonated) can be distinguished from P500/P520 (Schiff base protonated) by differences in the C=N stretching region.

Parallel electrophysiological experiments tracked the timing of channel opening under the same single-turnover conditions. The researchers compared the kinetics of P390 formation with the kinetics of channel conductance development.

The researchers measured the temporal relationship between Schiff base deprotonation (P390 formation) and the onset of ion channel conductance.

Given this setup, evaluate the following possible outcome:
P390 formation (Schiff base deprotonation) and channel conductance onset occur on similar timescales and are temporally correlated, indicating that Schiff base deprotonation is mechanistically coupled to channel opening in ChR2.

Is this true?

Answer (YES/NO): YES